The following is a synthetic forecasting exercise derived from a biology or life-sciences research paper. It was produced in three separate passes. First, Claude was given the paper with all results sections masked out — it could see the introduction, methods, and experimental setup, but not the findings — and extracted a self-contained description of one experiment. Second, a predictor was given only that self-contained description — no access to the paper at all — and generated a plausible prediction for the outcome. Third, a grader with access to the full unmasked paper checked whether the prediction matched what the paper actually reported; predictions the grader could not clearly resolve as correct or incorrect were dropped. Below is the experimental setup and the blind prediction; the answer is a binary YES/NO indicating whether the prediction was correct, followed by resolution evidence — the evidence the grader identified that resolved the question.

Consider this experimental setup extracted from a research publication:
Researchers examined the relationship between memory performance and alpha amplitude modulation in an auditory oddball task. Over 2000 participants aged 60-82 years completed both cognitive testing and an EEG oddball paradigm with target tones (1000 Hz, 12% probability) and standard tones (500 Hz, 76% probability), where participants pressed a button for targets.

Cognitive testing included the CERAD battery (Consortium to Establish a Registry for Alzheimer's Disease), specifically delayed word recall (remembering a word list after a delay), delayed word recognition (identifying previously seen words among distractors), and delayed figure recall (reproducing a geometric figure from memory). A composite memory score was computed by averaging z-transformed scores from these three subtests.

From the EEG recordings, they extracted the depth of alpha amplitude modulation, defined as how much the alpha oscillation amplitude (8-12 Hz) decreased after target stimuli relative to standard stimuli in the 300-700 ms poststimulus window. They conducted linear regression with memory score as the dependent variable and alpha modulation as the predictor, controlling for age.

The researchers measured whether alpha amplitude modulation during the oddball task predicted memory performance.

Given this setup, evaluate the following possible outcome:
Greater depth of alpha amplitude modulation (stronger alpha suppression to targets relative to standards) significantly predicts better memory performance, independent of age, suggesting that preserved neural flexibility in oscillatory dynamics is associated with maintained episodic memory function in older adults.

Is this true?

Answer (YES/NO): NO